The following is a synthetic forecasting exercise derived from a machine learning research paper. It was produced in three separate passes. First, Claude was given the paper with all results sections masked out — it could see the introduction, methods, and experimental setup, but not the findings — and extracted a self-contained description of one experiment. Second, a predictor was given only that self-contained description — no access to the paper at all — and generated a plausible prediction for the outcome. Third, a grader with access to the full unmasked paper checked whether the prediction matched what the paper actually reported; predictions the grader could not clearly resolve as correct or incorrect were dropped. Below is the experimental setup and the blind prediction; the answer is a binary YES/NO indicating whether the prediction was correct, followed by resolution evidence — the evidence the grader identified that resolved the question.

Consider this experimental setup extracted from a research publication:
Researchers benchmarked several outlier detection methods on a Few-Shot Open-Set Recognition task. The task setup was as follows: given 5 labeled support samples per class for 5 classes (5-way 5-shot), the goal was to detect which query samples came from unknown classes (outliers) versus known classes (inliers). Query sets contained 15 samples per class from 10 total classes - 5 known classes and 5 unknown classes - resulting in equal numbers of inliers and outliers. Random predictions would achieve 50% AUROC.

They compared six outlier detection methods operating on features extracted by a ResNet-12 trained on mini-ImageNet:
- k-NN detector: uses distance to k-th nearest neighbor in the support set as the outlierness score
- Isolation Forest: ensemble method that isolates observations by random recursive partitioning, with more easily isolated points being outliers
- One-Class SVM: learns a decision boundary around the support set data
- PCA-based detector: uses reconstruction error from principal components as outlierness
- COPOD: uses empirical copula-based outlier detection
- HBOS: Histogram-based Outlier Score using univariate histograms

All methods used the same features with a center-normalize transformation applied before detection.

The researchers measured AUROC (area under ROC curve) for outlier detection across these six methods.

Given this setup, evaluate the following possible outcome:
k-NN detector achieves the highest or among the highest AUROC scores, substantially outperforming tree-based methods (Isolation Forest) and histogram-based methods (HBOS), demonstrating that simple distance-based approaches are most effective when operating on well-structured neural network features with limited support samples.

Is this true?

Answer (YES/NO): YES